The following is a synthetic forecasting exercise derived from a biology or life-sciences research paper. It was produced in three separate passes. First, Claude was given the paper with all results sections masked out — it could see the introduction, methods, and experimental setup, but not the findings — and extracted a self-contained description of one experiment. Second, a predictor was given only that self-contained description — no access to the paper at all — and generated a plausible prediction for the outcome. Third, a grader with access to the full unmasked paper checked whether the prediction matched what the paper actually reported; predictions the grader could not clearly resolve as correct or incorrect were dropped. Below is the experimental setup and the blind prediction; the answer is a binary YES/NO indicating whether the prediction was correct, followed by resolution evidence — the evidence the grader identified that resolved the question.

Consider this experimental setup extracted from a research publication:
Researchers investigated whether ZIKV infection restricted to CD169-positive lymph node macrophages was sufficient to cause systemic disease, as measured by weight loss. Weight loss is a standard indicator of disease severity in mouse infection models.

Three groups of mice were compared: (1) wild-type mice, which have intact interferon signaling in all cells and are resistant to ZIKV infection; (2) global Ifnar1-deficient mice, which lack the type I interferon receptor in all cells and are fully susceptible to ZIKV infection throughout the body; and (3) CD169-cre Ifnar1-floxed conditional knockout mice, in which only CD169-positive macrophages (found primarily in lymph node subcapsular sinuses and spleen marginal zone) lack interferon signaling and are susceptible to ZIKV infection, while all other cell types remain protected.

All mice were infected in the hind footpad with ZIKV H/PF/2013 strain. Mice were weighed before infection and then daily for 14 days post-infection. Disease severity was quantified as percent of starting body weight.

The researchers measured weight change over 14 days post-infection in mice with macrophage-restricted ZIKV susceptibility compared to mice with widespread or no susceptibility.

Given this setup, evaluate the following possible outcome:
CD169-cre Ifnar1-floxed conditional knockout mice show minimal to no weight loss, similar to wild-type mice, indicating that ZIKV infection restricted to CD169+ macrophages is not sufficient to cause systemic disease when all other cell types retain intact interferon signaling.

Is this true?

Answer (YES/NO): YES